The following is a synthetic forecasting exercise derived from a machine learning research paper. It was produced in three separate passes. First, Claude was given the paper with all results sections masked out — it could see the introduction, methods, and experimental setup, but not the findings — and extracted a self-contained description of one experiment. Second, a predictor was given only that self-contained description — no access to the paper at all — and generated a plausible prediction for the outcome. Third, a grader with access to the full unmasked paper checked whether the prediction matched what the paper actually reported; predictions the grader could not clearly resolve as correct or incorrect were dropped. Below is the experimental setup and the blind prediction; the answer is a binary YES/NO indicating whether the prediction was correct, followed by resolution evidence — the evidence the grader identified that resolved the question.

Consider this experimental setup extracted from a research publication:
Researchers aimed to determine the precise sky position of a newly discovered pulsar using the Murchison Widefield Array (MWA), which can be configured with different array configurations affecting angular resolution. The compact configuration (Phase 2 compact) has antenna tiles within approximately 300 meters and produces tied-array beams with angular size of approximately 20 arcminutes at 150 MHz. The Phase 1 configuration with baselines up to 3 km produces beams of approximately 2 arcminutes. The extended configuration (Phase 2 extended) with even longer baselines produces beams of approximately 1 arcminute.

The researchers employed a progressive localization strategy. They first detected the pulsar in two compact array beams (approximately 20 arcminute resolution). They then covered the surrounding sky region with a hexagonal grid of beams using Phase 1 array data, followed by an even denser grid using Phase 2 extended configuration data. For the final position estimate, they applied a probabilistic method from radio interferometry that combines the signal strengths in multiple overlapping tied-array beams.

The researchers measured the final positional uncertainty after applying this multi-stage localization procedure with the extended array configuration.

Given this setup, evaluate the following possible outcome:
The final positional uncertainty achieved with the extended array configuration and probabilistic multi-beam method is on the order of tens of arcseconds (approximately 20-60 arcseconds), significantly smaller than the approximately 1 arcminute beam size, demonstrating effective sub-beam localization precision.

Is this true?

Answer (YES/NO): NO